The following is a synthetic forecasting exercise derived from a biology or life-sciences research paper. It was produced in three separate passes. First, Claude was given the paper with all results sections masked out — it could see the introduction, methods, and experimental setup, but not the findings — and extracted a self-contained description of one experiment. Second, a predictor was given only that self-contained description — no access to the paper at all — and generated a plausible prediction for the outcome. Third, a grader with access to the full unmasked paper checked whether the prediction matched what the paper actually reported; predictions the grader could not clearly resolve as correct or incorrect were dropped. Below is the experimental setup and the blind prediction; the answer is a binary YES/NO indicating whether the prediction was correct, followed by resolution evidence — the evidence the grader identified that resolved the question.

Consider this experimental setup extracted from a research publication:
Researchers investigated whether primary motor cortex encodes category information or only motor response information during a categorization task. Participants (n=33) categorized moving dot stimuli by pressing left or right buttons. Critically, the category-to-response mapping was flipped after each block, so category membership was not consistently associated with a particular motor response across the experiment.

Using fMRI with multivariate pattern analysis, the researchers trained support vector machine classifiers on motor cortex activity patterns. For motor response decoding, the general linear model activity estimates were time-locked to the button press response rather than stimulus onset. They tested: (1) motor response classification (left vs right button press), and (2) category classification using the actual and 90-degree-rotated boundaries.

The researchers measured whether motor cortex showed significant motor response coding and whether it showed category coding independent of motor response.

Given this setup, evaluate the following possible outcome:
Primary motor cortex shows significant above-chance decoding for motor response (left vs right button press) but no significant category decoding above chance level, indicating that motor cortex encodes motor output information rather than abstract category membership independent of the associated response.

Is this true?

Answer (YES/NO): YES